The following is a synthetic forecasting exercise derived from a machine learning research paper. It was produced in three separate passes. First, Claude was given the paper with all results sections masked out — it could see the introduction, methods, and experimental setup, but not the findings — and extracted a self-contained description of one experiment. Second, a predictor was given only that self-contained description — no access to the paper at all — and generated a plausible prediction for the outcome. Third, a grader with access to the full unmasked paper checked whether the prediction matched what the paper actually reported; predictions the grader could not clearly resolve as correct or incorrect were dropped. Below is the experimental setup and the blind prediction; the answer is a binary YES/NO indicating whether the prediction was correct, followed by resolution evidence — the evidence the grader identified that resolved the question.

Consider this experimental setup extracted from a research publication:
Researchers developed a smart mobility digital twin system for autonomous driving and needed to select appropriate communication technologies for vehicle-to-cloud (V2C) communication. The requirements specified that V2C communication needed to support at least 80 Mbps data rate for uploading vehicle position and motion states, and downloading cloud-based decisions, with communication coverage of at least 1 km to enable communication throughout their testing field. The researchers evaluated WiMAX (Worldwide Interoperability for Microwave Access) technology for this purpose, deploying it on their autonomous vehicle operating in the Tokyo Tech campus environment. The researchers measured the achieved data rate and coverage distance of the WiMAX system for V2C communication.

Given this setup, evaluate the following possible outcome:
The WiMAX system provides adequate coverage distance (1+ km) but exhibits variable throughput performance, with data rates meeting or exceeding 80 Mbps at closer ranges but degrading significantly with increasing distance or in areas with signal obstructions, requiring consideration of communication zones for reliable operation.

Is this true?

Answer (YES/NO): NO